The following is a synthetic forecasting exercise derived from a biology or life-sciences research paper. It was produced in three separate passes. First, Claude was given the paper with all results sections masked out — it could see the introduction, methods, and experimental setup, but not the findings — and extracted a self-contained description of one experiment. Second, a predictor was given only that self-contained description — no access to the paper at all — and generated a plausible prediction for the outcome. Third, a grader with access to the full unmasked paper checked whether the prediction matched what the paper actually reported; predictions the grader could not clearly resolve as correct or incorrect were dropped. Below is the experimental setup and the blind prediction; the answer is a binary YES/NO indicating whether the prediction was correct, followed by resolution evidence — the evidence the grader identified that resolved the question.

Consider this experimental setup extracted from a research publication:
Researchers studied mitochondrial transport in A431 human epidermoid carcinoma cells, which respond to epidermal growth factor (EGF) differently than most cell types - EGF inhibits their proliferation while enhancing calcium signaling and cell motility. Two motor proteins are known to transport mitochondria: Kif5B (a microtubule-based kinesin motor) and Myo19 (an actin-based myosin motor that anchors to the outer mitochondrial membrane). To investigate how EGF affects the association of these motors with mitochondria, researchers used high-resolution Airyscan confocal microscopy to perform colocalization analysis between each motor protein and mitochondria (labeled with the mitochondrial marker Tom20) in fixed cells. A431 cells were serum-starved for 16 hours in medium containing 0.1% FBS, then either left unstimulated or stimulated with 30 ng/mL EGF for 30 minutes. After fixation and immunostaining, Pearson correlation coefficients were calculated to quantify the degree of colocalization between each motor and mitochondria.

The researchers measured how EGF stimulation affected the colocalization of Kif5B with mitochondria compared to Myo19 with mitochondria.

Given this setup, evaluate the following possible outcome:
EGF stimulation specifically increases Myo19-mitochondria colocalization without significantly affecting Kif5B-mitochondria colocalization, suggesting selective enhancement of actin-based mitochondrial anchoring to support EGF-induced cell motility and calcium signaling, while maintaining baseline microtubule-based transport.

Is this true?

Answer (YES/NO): NO